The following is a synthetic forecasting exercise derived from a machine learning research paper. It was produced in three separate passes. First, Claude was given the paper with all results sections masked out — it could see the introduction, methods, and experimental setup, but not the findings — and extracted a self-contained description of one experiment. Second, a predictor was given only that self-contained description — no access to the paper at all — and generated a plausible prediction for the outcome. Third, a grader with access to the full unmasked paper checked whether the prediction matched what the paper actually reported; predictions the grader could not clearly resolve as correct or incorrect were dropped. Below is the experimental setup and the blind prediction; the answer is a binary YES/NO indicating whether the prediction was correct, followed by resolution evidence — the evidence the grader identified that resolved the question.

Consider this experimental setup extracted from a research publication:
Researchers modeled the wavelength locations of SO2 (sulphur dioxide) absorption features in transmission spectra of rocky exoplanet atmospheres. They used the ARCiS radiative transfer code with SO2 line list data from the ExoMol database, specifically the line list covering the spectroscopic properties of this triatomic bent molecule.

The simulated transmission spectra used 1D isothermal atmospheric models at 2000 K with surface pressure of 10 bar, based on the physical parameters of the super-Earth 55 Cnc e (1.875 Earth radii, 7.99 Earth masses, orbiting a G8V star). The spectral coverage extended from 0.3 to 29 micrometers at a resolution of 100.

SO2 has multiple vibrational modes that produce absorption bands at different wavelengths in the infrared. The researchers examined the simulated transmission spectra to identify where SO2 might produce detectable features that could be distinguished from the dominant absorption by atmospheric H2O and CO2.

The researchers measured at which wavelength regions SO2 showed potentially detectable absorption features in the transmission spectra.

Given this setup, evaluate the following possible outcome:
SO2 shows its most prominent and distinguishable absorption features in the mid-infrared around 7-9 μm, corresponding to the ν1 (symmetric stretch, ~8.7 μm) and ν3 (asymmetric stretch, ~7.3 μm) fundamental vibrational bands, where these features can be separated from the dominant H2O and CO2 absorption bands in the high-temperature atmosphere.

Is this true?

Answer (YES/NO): NO